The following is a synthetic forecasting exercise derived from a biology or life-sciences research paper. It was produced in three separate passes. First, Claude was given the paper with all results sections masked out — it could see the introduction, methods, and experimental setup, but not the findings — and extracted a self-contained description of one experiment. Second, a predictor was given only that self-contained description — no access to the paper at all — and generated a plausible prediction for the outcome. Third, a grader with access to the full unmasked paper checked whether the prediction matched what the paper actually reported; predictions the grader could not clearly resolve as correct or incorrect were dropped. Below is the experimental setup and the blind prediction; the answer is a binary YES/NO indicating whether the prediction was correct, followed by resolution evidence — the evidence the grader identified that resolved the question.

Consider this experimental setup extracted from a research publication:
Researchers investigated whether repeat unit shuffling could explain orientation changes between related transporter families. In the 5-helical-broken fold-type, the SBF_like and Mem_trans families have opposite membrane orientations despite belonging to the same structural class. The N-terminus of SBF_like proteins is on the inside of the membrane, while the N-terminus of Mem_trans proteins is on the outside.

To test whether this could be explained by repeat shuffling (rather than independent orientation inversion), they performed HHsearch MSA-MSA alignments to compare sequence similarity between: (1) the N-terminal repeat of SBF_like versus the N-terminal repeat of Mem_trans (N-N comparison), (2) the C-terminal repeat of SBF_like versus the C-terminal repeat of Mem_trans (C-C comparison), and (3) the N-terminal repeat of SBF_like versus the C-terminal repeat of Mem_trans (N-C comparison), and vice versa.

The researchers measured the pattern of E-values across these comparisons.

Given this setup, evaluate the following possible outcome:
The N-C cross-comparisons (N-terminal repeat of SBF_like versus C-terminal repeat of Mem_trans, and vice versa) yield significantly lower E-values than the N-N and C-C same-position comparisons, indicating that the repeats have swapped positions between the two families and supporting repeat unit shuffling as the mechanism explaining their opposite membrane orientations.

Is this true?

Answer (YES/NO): YES